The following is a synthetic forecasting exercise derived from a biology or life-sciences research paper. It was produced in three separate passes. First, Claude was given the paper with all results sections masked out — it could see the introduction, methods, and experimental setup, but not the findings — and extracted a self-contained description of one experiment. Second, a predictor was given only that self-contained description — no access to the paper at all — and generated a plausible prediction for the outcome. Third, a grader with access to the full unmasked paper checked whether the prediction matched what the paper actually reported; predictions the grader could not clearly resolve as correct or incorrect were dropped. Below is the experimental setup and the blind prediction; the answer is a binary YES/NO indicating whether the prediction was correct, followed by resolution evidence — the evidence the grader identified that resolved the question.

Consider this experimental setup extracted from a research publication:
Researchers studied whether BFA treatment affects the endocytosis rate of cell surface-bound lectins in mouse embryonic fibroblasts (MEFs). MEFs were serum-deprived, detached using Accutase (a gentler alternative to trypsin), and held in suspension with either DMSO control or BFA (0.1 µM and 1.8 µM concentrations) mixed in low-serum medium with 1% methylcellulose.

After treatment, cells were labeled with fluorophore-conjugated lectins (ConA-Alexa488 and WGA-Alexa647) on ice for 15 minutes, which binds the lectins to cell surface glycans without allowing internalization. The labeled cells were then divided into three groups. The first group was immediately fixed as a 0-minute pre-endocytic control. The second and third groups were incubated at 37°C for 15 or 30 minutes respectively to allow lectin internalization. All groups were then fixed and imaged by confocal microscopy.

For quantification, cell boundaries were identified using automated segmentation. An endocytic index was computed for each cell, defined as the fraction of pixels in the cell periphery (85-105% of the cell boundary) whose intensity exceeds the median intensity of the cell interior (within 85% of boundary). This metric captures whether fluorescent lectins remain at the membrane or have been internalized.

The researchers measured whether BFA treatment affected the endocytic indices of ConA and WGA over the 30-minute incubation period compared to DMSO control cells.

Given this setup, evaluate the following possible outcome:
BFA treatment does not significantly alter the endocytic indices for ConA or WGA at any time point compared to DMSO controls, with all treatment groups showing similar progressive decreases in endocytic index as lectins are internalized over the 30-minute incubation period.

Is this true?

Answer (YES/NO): YES